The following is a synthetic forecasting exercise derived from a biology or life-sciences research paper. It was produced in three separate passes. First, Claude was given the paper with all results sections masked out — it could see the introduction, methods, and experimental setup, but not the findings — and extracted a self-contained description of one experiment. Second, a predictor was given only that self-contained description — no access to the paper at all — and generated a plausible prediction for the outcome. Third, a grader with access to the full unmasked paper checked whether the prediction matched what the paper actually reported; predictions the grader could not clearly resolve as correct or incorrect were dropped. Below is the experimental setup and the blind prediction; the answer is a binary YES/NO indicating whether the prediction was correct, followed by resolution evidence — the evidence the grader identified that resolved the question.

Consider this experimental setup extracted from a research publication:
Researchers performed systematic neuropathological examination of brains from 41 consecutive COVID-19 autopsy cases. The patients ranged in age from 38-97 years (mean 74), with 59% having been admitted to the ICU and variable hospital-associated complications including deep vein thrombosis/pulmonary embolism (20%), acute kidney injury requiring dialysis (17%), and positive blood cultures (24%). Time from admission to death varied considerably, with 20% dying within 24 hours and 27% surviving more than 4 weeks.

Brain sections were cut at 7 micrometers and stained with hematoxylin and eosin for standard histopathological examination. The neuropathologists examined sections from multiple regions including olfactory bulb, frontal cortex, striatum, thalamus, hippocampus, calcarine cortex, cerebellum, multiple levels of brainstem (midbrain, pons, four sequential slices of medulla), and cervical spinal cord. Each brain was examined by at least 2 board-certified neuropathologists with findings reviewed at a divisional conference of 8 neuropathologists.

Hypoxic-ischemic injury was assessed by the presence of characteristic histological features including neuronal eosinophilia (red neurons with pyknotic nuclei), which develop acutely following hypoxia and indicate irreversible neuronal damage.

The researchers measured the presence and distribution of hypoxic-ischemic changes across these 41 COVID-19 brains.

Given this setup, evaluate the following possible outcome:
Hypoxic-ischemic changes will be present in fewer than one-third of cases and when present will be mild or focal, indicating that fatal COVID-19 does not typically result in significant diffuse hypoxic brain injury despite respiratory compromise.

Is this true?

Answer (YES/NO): NO